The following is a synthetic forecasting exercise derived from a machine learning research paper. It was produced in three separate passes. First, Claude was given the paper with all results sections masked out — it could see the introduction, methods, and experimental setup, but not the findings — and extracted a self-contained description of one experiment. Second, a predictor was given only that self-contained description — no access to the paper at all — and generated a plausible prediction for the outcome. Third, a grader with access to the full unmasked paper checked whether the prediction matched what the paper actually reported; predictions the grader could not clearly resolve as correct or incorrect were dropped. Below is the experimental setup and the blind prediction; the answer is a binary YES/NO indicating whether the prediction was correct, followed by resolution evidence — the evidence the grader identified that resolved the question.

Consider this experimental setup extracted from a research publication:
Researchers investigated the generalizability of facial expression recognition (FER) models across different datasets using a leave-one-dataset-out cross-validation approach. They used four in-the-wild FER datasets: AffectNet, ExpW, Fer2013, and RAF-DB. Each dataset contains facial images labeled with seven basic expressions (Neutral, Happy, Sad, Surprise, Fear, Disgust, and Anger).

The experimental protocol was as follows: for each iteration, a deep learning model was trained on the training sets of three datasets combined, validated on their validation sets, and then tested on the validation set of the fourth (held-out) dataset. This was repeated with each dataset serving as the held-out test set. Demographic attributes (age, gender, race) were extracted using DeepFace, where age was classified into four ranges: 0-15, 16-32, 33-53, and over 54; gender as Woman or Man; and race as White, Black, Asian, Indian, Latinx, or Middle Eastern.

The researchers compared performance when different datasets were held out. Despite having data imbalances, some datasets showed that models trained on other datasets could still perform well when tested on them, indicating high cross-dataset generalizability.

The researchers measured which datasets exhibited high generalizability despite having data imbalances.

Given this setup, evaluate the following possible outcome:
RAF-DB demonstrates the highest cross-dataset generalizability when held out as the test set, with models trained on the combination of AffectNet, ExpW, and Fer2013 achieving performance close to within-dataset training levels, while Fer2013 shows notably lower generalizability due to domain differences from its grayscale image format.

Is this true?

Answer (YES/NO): NO